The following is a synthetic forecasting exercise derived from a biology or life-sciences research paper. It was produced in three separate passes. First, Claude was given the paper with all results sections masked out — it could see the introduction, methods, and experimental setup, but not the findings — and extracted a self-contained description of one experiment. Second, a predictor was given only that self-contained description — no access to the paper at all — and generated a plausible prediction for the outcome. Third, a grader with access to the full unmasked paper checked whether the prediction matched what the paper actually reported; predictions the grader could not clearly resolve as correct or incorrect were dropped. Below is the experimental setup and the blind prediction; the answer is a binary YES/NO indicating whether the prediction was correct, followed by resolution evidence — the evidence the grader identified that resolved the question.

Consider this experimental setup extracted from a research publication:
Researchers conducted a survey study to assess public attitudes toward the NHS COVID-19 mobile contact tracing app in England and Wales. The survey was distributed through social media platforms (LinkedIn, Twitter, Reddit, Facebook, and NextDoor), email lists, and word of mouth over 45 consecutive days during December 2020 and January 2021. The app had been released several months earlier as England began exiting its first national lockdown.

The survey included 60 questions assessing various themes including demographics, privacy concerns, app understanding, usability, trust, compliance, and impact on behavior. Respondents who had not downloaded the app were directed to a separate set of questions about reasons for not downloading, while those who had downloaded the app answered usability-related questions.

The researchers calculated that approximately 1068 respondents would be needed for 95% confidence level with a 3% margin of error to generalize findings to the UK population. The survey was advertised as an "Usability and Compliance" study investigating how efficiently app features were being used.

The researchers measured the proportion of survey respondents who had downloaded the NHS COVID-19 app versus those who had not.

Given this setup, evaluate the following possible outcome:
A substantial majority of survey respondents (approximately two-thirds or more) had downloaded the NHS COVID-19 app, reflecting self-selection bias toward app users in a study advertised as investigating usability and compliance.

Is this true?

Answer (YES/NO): YES